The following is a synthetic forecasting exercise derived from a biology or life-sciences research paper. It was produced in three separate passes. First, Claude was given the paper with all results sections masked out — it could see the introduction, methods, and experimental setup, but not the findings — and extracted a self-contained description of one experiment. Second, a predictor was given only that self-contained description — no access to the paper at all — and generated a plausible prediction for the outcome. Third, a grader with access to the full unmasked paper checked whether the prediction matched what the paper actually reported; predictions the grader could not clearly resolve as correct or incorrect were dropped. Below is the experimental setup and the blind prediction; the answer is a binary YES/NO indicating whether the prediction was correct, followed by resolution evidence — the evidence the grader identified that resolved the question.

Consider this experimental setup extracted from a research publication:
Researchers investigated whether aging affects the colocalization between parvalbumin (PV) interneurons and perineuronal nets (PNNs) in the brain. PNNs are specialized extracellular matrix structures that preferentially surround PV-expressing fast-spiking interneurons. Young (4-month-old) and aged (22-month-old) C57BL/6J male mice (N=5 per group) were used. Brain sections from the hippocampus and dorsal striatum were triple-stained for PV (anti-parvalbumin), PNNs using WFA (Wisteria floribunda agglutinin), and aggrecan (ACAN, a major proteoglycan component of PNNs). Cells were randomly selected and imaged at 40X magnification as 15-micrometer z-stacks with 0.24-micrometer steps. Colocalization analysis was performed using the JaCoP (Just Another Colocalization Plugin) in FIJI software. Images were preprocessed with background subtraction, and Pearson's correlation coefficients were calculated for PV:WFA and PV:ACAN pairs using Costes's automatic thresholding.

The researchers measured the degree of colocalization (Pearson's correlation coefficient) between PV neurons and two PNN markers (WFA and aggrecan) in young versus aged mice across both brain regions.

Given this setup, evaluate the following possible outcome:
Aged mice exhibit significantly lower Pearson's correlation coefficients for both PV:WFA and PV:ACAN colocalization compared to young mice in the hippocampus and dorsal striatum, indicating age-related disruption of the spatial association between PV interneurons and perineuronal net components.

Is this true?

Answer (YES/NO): NO